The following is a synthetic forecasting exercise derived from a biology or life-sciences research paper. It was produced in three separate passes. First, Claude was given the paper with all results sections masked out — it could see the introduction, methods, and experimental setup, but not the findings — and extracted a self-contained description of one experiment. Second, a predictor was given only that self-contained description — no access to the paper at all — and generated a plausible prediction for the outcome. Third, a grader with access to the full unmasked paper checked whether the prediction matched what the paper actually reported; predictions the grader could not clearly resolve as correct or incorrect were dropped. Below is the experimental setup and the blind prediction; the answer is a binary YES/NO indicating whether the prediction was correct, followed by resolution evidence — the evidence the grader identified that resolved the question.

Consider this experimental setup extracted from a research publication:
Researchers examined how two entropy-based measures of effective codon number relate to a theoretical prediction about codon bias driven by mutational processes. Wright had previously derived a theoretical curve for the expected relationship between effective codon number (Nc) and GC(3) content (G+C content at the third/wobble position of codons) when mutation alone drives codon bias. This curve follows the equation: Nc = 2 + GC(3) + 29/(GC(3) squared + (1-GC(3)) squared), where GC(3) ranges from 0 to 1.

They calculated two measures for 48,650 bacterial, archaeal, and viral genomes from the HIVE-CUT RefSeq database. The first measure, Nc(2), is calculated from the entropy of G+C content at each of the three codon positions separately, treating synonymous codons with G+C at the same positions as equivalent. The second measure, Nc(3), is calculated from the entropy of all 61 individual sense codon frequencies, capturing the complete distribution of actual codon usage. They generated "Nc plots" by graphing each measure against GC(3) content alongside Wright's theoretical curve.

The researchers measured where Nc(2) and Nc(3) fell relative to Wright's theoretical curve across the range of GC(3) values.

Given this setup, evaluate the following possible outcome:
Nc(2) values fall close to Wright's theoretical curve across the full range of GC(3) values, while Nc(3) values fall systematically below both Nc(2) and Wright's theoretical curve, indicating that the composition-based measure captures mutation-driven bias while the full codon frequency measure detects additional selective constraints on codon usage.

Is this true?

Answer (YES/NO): YES